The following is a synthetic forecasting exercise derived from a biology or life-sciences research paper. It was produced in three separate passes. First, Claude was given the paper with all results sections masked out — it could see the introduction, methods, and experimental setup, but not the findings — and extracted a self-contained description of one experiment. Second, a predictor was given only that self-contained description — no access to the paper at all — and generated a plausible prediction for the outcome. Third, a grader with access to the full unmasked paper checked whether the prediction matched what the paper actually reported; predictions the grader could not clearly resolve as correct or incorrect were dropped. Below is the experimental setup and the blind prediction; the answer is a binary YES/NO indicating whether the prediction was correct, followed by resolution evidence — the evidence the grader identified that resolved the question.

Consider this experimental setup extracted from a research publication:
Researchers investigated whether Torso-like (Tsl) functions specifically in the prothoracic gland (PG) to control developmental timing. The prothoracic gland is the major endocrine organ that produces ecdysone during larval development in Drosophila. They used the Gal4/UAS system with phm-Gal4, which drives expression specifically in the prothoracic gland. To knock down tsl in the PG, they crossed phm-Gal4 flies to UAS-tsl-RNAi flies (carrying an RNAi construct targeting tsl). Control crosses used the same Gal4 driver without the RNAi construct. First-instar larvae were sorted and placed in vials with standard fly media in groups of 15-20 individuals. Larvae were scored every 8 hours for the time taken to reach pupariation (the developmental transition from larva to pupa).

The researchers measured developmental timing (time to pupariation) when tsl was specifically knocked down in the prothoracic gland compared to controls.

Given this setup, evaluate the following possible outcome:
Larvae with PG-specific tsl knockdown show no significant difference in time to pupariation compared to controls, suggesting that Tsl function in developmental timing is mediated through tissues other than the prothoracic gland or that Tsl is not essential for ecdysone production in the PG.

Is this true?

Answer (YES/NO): NO